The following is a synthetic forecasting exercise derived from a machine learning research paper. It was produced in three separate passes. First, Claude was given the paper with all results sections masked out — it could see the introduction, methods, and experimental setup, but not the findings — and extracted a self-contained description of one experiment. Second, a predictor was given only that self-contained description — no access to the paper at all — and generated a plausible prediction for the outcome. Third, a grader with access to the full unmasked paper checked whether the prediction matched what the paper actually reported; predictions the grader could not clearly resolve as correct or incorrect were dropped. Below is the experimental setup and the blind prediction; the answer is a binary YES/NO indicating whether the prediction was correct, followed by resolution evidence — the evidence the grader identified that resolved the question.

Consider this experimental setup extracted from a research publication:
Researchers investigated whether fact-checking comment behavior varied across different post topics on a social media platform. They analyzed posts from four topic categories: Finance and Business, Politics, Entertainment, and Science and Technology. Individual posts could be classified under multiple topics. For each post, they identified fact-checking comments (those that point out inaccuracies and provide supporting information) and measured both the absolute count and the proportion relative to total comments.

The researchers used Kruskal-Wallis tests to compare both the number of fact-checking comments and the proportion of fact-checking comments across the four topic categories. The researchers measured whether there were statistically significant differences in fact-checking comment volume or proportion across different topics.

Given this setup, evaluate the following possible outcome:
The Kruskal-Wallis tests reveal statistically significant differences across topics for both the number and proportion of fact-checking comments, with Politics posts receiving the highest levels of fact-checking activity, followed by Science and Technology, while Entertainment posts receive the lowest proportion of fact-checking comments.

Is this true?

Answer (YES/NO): NO